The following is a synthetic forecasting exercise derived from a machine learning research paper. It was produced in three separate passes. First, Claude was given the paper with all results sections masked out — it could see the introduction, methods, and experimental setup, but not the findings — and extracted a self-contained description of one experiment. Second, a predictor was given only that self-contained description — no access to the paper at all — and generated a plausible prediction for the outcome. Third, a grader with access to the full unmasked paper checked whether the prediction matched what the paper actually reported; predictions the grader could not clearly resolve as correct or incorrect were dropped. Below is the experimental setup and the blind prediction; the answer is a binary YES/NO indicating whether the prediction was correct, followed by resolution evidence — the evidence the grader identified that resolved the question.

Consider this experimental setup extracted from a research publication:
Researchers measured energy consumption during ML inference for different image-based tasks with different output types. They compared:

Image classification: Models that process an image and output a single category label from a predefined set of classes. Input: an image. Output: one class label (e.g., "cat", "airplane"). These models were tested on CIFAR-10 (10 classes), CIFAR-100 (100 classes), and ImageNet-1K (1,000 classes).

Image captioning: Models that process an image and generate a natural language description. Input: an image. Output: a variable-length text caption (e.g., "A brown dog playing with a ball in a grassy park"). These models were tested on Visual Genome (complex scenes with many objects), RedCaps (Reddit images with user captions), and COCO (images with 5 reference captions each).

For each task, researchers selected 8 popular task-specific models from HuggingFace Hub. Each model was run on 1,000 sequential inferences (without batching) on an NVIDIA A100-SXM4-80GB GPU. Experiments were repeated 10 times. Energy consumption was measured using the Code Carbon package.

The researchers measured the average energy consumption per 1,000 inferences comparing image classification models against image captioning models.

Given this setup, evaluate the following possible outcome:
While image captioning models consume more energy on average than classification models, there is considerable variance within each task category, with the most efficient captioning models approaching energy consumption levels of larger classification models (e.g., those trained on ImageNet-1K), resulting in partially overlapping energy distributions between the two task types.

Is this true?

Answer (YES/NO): NO